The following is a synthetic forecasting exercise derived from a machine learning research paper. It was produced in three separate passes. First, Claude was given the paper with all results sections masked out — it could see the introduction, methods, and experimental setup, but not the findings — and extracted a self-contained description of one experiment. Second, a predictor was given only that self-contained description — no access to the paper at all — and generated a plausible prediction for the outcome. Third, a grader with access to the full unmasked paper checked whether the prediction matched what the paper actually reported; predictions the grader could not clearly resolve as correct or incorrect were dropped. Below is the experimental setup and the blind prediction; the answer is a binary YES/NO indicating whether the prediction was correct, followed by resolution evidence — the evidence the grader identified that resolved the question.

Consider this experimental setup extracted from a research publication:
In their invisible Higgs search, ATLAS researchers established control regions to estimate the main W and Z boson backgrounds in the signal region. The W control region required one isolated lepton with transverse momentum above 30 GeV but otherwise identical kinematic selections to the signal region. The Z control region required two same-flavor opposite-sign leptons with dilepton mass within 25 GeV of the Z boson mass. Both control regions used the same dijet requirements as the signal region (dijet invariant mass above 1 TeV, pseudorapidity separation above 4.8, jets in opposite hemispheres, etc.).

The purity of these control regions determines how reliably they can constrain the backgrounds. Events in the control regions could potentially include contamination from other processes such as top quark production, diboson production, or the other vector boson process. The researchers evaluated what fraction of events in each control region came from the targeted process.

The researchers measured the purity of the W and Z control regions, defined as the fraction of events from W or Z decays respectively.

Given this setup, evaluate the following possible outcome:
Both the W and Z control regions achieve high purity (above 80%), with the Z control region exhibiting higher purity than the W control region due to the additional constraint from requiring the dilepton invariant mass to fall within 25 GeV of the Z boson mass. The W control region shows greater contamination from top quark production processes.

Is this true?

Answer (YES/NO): YES